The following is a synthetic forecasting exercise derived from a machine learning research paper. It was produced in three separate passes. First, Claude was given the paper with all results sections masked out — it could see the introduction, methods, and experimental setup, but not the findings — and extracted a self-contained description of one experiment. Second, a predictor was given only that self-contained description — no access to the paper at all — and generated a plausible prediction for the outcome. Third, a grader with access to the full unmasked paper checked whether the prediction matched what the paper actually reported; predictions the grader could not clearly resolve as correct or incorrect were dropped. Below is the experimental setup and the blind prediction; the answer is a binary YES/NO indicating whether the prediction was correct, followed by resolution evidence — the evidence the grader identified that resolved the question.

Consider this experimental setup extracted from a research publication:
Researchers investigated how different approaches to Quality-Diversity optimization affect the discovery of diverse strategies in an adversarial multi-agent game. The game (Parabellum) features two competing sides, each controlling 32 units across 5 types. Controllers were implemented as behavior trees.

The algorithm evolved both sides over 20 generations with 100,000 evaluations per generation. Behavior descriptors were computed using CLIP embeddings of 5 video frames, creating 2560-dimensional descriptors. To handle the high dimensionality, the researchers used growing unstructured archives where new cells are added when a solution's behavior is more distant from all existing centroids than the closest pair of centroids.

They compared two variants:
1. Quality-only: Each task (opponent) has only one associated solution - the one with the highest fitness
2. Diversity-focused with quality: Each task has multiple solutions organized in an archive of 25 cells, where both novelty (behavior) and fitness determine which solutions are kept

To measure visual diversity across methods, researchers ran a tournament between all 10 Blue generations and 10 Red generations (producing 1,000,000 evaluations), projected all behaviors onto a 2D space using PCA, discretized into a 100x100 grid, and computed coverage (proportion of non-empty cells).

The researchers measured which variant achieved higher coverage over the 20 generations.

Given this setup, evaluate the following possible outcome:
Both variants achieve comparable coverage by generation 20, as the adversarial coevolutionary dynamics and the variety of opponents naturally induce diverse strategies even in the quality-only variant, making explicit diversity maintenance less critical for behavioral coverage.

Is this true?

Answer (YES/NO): NO